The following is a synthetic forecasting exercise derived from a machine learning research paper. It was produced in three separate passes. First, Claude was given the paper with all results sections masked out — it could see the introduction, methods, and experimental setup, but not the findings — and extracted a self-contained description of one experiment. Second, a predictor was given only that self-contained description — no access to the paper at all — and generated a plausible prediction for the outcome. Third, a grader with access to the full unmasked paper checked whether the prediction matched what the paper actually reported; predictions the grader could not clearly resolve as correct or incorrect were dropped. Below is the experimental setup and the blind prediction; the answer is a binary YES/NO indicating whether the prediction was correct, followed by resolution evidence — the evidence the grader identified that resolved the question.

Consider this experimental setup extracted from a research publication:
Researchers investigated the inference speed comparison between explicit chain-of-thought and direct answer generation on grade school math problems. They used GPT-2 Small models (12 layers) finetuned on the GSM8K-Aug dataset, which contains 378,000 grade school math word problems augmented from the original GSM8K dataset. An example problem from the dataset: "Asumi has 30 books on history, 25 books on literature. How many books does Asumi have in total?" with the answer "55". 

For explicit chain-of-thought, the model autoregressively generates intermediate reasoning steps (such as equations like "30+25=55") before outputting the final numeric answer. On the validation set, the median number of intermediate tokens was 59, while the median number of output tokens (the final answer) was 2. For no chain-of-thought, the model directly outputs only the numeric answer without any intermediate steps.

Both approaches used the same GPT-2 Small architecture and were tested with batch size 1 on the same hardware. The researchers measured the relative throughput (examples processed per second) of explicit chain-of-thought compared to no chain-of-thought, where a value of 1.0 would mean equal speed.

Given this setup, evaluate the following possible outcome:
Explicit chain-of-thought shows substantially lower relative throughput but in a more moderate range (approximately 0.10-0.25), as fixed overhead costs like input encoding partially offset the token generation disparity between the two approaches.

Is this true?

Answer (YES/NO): NO